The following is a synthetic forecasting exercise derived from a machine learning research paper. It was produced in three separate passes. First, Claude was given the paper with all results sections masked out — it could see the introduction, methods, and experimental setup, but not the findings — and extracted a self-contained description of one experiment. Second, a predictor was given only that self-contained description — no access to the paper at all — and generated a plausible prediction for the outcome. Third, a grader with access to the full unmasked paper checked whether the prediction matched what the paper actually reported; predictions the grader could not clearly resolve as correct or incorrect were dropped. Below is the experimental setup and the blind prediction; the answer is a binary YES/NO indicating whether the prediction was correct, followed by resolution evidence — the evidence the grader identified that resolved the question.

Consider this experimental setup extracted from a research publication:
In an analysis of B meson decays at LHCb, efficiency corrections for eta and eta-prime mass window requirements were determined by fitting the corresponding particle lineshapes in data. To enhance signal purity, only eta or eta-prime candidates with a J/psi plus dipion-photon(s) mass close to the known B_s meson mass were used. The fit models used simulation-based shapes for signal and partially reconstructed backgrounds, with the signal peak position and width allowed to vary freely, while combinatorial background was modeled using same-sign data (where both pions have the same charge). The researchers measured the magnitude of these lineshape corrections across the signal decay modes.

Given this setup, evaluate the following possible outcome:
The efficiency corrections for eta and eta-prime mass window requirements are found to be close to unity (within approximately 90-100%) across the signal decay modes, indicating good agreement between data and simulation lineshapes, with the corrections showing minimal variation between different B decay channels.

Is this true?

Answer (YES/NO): NO